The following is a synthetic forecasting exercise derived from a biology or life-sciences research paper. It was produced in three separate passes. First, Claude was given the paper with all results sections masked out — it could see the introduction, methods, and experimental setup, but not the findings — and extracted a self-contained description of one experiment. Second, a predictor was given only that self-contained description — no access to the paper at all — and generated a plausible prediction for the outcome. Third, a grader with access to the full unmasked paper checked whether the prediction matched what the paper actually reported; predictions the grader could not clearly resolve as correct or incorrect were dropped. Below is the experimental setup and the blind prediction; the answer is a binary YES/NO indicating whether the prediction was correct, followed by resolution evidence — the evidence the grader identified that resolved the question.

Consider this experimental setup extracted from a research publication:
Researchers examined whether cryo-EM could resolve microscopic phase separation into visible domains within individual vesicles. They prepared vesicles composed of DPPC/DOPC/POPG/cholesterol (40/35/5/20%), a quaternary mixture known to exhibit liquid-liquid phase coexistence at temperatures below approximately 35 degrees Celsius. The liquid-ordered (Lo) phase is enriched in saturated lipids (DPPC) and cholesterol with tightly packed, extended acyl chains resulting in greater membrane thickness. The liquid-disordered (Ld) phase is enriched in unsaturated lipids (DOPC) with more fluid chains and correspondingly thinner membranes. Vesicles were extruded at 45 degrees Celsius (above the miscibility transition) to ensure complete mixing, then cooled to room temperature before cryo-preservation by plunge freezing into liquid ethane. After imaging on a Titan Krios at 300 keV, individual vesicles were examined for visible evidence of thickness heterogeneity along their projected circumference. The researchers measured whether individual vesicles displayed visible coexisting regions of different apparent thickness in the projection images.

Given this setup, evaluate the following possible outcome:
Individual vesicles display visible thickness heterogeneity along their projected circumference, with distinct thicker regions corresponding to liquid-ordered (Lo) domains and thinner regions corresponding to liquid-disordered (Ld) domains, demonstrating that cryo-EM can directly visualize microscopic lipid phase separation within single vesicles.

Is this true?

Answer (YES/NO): YES